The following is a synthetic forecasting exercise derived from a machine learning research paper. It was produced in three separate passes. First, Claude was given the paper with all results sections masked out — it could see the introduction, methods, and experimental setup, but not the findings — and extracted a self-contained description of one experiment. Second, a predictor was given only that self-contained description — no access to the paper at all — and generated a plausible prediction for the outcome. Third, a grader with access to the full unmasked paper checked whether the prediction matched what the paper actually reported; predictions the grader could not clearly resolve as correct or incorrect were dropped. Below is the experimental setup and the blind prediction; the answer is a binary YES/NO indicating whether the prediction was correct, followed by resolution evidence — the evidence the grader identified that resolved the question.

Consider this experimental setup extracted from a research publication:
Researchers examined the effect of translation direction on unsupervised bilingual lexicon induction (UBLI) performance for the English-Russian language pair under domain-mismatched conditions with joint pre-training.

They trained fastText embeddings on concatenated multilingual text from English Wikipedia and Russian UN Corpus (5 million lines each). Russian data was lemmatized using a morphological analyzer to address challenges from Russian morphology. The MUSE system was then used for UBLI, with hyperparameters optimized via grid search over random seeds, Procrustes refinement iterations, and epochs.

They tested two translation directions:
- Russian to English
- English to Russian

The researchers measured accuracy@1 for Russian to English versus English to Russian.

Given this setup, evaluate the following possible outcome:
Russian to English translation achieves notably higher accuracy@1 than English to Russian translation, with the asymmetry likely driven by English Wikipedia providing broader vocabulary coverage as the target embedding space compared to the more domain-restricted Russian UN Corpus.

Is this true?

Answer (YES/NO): YES